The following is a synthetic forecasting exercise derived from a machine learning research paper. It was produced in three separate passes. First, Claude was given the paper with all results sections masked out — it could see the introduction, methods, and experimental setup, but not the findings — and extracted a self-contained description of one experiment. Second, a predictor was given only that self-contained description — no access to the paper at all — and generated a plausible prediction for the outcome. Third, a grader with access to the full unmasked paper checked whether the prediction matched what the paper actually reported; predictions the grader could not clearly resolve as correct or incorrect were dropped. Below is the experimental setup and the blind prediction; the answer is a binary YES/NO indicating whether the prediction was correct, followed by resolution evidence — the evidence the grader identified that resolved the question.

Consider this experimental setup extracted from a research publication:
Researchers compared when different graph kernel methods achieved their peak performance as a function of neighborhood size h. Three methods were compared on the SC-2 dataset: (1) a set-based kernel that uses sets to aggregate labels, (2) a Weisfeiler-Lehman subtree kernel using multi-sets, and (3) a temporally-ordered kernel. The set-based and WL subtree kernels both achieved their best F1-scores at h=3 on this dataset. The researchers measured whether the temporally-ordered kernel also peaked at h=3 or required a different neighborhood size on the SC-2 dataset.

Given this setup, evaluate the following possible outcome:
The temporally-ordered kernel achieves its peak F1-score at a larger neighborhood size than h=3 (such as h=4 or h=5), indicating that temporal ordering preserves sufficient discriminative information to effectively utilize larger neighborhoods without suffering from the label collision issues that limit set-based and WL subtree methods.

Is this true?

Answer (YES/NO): YES